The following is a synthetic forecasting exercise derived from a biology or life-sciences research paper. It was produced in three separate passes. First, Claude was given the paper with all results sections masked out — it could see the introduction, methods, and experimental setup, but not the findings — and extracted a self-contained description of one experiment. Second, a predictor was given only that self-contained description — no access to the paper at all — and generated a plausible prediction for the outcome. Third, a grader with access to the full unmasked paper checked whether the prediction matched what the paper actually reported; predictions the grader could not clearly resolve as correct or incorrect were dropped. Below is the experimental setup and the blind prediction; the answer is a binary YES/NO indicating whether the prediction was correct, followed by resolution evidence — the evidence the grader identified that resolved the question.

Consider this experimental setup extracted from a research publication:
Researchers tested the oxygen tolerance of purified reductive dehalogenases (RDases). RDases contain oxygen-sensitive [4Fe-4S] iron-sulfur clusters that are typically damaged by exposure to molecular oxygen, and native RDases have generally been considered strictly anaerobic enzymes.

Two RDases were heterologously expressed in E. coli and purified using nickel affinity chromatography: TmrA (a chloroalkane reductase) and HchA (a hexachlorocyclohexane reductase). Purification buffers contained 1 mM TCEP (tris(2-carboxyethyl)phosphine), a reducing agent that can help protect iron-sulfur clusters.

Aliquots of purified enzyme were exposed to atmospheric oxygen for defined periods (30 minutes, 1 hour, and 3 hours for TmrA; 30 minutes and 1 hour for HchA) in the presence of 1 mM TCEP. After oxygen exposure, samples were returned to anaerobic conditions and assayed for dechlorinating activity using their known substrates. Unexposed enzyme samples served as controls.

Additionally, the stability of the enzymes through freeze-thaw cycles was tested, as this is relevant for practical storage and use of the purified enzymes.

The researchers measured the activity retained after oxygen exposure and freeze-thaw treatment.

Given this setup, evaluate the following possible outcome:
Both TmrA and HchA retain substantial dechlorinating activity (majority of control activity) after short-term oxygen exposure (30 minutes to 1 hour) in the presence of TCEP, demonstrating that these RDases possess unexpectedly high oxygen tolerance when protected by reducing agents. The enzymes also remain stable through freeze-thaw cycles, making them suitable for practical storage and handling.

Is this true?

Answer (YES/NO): YES